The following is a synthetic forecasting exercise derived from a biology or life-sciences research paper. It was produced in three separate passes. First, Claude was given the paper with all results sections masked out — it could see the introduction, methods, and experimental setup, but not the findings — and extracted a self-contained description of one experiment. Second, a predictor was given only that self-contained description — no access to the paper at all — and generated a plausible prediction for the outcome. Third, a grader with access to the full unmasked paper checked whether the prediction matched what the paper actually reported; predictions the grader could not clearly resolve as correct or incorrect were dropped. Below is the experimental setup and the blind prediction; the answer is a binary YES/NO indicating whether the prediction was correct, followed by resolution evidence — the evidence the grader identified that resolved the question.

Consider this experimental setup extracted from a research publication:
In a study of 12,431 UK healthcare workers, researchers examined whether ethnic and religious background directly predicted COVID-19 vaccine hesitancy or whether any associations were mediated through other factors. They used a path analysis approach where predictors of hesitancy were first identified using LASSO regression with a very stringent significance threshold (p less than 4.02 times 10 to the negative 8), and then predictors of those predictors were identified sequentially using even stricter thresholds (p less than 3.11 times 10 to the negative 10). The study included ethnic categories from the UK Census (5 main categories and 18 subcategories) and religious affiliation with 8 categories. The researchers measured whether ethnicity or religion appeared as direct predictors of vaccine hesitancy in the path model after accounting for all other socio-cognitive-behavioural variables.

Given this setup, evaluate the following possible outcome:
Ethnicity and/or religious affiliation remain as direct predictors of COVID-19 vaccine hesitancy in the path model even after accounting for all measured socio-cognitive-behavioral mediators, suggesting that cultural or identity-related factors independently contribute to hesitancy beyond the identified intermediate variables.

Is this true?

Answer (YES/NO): NO